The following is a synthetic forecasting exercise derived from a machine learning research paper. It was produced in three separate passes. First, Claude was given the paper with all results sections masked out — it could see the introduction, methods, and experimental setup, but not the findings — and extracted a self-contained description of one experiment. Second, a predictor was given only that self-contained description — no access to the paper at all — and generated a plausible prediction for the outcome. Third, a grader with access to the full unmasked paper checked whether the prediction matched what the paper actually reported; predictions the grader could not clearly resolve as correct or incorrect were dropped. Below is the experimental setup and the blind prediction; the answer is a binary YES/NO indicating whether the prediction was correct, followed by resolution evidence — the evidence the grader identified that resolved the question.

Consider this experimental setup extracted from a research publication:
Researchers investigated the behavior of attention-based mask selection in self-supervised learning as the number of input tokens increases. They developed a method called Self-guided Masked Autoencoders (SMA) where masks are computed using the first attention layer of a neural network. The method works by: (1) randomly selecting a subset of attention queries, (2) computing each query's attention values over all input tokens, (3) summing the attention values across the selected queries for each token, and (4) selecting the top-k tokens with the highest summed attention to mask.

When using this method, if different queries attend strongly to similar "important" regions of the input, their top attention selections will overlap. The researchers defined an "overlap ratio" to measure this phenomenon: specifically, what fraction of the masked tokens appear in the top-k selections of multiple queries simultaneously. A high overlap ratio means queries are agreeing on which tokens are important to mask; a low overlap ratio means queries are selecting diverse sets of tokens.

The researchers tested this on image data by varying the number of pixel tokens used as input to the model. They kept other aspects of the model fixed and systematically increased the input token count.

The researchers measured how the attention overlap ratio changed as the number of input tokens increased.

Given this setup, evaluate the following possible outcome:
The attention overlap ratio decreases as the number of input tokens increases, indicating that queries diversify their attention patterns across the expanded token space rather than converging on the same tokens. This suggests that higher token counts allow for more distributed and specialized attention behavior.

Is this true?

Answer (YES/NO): NO